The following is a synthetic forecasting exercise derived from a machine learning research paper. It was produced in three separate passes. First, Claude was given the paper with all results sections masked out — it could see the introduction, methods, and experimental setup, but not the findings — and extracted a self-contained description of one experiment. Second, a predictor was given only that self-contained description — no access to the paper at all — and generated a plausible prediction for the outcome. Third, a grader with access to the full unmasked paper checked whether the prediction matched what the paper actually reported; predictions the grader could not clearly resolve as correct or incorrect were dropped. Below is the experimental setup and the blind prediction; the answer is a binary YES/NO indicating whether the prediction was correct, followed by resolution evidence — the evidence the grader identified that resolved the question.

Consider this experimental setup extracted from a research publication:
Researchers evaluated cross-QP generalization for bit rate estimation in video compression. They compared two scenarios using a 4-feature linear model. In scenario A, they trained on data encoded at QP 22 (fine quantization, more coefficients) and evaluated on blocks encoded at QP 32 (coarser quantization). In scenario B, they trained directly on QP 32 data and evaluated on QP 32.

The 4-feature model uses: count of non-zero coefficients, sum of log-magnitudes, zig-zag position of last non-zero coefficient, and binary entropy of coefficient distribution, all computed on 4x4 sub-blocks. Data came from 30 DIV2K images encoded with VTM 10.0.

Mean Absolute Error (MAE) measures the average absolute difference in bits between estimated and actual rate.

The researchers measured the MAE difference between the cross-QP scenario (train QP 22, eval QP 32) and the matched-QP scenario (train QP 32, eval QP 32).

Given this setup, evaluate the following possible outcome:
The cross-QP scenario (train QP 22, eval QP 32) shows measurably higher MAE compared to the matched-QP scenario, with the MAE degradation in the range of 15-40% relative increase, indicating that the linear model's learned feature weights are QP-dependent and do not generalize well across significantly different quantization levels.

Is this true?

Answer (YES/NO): NO